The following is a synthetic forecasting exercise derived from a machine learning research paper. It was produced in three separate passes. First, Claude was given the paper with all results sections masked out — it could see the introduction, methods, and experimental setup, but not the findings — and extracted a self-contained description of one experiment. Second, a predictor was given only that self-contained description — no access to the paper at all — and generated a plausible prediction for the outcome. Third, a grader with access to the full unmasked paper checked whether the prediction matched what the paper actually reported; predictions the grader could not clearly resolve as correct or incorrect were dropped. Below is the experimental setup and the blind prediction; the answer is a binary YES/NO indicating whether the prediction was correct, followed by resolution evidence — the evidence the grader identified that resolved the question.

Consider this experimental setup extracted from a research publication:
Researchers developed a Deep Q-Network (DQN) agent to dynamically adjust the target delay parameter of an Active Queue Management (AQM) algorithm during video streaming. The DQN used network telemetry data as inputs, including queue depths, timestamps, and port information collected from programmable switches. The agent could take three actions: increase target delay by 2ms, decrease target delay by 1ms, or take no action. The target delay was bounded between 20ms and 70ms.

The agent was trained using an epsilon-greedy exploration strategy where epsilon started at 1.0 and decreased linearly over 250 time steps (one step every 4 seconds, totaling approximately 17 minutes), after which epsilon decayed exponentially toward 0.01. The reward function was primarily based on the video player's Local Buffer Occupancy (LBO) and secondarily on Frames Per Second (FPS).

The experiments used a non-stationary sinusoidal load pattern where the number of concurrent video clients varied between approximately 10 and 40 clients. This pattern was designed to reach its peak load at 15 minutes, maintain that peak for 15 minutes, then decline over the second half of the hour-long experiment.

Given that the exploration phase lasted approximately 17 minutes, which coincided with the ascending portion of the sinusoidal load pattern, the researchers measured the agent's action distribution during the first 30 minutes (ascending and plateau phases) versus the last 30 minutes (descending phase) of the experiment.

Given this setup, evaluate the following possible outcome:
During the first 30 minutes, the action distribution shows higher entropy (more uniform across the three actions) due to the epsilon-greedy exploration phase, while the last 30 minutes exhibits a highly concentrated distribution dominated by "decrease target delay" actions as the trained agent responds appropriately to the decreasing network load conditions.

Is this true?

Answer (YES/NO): NO